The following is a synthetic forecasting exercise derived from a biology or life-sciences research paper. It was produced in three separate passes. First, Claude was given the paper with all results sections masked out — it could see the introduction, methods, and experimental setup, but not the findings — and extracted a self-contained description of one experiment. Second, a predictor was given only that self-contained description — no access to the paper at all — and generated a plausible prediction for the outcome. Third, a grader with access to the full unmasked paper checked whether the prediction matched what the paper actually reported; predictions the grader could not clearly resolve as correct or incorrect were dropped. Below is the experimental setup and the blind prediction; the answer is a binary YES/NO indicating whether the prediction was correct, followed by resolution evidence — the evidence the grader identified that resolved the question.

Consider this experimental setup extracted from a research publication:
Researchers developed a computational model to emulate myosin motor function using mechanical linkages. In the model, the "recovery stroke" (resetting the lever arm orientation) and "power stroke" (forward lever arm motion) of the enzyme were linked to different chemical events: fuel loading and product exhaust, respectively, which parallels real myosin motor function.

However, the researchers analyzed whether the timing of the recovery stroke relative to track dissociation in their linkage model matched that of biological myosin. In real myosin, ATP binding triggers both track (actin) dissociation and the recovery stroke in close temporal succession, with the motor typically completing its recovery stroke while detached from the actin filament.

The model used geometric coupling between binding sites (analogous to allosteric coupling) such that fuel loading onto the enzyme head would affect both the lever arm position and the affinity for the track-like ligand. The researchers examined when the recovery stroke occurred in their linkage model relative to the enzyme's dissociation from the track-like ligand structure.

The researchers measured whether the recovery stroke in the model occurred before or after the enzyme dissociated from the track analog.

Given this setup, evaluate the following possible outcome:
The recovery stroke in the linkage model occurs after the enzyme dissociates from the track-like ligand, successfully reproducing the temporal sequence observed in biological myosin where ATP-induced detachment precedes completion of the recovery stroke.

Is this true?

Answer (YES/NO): NO